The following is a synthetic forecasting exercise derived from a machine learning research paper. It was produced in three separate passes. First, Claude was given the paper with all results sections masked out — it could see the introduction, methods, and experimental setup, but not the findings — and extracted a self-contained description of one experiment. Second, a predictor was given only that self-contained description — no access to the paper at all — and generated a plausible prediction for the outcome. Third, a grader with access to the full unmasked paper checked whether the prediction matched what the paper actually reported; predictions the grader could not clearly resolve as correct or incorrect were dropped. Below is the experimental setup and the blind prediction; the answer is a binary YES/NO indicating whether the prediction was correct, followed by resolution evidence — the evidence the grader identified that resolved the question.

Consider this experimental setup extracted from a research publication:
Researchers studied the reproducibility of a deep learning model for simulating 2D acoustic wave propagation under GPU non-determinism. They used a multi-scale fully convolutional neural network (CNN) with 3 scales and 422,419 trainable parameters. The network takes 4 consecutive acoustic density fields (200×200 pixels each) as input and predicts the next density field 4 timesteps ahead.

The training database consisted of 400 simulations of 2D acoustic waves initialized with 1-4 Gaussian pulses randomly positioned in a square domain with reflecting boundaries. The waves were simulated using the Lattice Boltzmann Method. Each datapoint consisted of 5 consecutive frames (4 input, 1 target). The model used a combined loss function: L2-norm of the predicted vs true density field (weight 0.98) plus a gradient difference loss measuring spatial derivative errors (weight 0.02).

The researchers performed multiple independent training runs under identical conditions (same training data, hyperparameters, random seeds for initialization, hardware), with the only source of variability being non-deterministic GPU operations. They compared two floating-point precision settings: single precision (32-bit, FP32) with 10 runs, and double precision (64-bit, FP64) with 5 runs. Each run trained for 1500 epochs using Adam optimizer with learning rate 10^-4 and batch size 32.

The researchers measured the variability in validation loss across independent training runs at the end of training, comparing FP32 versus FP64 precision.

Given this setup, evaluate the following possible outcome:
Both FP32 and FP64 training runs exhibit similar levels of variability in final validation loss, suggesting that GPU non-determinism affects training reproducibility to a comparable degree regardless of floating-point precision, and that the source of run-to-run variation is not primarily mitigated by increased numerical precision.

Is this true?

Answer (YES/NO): NO